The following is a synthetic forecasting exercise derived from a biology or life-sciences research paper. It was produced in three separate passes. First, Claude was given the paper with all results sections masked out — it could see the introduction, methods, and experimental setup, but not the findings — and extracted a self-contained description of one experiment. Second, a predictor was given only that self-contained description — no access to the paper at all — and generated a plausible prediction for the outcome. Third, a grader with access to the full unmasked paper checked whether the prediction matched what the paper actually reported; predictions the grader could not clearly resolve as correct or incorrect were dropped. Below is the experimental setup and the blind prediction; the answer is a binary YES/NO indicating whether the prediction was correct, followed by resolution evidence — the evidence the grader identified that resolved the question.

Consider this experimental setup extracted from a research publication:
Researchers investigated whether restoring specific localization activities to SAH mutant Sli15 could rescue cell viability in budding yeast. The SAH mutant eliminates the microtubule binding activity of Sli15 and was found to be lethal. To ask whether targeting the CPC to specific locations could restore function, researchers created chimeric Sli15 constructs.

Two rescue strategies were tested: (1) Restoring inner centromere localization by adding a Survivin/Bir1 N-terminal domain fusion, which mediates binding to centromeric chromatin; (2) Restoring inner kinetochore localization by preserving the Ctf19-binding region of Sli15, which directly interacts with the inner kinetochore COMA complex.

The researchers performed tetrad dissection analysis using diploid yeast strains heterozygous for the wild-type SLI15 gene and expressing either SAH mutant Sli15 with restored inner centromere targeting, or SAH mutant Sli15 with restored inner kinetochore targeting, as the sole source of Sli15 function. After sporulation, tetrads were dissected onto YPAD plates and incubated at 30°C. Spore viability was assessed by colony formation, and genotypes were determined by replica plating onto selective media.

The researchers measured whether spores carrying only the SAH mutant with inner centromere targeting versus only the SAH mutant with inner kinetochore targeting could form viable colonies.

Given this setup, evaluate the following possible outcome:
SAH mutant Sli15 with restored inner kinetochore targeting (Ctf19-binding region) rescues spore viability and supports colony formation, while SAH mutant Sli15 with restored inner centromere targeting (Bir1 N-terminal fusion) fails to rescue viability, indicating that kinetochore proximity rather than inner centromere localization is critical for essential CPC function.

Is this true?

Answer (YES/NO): NO